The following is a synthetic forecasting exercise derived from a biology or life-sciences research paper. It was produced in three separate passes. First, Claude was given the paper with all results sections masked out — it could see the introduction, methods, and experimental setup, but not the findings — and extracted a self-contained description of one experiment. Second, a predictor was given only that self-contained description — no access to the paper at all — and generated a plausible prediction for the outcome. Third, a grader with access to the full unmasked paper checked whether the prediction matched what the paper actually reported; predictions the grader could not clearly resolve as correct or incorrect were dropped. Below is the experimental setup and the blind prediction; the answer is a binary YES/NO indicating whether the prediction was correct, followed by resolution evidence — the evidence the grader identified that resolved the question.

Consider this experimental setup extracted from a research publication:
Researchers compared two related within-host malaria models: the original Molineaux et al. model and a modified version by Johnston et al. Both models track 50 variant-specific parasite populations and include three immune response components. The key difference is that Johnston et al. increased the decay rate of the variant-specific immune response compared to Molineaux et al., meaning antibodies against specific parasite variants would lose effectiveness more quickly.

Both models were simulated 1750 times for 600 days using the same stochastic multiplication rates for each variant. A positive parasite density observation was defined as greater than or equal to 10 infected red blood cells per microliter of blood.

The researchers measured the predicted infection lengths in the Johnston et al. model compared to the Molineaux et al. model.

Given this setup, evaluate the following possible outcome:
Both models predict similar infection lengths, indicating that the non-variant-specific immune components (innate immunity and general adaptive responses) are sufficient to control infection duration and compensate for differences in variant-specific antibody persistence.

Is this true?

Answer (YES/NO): NO